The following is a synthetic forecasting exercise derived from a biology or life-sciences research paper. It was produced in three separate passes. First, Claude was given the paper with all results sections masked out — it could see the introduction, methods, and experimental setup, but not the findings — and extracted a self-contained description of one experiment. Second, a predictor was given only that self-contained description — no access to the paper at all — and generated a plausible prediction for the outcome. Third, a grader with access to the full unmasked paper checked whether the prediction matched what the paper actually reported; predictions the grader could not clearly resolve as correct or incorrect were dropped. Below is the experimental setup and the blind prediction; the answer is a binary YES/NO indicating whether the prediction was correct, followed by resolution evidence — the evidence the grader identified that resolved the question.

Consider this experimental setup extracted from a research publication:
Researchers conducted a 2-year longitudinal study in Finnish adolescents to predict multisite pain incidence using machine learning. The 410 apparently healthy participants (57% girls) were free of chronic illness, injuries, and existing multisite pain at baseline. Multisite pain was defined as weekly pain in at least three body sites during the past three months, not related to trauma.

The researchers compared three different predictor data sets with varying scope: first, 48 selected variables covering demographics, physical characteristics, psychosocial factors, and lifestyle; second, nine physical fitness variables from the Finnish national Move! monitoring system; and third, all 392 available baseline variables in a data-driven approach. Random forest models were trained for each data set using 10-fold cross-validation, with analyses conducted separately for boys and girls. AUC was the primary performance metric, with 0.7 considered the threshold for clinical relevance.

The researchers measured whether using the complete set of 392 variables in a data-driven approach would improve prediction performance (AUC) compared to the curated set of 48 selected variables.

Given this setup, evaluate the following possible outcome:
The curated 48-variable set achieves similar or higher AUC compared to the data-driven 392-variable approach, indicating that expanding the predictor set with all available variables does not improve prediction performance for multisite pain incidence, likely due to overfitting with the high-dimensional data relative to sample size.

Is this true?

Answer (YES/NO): NO